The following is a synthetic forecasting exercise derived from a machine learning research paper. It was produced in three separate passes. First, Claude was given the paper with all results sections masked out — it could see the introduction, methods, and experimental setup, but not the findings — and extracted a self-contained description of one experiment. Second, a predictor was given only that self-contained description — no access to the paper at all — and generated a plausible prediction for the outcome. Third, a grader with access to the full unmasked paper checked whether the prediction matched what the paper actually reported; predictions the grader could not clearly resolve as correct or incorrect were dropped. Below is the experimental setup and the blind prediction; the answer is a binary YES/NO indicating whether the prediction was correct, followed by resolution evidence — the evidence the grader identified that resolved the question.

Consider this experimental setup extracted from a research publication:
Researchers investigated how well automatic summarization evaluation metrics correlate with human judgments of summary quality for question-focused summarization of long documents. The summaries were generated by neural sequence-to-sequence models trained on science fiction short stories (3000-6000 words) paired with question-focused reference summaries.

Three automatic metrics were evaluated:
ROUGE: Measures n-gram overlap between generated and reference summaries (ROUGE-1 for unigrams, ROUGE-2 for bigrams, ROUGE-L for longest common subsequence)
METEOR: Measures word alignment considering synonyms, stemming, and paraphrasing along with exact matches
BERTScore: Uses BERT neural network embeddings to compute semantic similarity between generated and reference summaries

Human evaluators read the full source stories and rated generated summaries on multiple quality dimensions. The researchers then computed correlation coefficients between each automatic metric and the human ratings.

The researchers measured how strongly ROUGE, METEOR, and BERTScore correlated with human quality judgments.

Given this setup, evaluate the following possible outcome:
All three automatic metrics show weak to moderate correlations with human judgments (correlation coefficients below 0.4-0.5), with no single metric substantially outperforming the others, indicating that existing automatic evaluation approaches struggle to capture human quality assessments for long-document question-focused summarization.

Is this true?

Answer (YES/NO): NO